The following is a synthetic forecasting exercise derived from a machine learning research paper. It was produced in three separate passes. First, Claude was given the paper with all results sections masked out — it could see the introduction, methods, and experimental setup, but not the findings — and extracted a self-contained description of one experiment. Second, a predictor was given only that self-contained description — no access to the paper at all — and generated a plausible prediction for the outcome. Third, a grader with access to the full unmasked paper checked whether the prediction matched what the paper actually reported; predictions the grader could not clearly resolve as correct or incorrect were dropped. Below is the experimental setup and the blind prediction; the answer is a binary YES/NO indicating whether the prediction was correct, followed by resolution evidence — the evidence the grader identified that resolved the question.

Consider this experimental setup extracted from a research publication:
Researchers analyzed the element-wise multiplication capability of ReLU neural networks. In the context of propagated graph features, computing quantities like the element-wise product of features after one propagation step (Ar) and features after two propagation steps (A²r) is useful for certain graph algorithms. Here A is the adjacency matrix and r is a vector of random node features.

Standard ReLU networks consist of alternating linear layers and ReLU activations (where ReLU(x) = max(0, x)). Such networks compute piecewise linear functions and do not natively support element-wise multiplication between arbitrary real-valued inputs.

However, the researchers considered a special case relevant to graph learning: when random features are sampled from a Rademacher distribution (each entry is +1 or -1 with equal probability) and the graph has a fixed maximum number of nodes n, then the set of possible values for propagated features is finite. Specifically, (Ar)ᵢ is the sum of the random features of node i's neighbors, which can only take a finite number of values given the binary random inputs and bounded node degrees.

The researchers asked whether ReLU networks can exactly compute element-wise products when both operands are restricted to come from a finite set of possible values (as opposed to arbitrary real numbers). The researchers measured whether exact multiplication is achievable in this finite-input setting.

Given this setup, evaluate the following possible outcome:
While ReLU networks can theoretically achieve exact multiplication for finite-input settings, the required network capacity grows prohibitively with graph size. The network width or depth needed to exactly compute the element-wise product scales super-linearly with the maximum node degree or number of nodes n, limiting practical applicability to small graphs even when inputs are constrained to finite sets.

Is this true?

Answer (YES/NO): NO